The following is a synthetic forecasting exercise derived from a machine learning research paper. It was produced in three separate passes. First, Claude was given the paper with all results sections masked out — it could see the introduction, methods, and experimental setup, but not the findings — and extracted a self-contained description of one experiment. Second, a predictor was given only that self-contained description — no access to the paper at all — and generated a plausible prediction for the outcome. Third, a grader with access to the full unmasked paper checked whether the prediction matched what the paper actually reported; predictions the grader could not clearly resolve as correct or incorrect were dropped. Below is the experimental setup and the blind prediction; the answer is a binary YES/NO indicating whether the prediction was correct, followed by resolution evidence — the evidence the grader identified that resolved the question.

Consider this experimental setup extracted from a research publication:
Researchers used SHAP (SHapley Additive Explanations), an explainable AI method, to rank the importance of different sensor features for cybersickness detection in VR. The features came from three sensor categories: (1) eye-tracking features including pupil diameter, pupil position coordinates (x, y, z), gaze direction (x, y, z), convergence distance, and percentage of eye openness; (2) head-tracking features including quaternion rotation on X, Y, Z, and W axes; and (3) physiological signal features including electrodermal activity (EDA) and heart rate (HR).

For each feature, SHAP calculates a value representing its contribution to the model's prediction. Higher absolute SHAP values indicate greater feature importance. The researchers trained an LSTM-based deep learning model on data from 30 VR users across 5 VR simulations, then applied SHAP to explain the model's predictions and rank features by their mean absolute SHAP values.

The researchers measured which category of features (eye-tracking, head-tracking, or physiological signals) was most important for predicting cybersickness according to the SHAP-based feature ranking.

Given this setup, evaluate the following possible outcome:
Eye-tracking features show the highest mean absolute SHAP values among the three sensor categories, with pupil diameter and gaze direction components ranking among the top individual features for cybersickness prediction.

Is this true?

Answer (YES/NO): NO